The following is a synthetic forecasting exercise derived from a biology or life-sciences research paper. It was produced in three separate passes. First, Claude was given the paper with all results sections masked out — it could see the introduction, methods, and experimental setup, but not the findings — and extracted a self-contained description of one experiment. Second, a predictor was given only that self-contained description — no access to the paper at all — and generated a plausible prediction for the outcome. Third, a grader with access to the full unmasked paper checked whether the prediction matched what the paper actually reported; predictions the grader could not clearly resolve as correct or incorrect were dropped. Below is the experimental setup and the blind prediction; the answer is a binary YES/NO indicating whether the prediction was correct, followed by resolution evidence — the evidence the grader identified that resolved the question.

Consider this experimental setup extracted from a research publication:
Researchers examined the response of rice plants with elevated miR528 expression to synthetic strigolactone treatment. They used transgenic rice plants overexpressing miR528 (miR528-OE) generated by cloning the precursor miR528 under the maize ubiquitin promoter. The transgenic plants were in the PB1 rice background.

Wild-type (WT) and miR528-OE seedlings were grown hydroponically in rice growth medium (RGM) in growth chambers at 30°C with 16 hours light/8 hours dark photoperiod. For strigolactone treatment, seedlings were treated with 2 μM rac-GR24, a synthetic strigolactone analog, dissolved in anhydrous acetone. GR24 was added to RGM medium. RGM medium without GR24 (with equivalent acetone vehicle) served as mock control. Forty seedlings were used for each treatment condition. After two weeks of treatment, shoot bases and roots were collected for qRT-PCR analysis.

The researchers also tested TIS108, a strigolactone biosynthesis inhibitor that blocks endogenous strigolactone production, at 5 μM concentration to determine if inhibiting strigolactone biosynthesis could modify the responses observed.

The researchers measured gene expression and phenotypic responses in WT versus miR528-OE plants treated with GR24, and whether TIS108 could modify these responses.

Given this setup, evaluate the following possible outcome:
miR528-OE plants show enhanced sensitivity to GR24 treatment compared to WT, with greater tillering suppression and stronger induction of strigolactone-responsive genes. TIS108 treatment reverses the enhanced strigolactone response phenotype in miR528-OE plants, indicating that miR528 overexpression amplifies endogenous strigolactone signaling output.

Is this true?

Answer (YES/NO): NO